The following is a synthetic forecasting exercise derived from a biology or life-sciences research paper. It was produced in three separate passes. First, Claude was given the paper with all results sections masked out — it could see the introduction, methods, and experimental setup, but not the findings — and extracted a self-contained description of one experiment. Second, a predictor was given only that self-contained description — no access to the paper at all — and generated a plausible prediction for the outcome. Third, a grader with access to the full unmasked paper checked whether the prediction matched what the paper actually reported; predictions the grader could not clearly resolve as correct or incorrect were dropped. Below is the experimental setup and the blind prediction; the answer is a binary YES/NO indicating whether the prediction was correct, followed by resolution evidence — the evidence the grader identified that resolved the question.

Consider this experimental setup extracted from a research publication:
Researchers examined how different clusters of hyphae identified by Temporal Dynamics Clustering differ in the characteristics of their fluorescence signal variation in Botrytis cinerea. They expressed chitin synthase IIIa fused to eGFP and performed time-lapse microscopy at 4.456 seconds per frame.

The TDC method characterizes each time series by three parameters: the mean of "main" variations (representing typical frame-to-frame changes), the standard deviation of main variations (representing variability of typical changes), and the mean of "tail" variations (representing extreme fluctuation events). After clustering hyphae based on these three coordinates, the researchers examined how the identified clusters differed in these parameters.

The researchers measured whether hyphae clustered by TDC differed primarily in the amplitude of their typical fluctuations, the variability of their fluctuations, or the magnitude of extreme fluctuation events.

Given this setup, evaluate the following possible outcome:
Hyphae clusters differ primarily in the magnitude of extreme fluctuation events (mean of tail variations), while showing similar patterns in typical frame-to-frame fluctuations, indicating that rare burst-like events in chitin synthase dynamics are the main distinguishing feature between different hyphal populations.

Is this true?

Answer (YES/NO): NO